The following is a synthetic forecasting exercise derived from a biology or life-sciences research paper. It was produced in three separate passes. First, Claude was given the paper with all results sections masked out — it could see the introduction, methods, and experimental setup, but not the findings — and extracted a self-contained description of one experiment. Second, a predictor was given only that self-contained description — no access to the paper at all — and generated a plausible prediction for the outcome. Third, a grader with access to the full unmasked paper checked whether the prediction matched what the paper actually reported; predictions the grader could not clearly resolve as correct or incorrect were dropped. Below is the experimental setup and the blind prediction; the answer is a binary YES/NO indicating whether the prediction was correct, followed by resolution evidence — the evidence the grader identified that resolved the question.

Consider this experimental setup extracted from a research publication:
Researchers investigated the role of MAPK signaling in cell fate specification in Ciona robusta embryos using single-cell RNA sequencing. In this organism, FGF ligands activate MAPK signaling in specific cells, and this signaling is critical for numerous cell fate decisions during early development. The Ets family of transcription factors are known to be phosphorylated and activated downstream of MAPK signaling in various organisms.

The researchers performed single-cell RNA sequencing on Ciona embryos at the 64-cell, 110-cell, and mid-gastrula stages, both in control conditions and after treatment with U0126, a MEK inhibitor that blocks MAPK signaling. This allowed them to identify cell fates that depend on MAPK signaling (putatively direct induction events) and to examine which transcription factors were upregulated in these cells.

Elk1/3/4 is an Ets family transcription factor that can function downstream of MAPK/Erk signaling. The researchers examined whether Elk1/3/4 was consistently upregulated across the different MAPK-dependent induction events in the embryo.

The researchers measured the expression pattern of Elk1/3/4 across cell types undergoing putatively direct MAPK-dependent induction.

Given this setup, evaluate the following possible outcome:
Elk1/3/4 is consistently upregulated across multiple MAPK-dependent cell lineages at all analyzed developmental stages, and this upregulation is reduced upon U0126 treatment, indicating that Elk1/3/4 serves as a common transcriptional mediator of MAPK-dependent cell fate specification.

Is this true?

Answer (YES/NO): YES